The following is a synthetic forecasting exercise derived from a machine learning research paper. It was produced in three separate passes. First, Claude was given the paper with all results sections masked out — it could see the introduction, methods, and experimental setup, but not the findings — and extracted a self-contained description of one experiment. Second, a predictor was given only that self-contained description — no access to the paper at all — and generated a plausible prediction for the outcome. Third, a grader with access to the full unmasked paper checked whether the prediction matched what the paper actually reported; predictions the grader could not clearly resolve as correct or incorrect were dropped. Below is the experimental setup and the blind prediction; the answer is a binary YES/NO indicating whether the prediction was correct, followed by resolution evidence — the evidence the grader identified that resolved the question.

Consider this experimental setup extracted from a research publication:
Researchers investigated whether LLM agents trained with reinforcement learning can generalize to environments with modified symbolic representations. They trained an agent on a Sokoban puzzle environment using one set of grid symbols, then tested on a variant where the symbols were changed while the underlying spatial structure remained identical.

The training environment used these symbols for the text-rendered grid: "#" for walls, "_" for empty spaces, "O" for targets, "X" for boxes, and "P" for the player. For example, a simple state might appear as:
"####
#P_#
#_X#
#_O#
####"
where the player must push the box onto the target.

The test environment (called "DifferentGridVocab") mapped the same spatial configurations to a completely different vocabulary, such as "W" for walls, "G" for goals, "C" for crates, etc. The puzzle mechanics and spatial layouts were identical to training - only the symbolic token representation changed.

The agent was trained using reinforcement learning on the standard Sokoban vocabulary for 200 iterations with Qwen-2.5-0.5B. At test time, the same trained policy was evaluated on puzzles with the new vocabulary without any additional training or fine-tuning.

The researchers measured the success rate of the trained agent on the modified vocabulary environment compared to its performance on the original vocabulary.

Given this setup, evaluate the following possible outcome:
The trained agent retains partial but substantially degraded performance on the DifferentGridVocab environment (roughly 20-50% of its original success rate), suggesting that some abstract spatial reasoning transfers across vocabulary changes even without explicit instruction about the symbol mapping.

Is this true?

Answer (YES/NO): NO